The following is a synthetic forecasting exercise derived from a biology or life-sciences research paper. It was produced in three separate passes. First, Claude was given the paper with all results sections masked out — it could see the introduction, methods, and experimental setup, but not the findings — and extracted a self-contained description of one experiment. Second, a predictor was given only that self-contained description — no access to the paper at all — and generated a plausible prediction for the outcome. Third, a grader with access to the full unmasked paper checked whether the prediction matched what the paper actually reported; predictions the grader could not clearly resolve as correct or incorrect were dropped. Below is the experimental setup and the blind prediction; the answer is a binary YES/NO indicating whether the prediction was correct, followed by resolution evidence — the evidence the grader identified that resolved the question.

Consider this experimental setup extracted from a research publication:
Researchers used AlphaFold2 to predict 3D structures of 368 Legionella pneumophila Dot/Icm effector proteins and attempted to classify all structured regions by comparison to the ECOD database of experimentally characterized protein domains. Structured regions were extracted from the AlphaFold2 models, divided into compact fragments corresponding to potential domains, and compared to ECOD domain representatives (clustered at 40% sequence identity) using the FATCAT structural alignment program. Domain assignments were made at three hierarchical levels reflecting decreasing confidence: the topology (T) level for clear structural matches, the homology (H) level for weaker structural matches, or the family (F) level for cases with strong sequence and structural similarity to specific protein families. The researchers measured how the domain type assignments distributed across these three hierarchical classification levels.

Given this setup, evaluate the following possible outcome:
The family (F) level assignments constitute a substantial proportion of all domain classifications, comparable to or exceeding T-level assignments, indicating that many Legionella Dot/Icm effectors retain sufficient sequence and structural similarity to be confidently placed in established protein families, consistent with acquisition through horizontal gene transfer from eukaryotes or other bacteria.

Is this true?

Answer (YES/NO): NO